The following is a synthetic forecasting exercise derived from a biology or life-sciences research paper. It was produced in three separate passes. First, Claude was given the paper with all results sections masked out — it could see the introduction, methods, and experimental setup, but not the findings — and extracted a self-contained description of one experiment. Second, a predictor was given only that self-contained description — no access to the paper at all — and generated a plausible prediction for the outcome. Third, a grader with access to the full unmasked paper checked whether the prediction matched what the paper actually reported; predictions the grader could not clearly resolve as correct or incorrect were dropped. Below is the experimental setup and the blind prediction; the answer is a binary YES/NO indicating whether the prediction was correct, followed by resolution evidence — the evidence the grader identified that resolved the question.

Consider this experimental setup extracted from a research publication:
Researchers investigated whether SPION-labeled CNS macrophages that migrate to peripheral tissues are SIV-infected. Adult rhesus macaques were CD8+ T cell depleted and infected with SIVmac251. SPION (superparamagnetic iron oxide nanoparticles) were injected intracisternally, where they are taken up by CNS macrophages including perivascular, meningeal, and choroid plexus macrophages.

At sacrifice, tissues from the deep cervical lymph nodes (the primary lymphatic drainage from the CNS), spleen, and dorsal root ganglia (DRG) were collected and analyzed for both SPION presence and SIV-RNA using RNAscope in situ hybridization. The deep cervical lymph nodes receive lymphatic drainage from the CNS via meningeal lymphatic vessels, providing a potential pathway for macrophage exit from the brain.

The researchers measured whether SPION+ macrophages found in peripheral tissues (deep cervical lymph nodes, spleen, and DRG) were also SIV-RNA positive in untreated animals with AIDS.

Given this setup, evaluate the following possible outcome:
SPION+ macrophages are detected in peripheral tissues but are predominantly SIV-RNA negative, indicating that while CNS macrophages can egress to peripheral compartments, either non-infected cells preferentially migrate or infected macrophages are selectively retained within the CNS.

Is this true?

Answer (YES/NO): NO